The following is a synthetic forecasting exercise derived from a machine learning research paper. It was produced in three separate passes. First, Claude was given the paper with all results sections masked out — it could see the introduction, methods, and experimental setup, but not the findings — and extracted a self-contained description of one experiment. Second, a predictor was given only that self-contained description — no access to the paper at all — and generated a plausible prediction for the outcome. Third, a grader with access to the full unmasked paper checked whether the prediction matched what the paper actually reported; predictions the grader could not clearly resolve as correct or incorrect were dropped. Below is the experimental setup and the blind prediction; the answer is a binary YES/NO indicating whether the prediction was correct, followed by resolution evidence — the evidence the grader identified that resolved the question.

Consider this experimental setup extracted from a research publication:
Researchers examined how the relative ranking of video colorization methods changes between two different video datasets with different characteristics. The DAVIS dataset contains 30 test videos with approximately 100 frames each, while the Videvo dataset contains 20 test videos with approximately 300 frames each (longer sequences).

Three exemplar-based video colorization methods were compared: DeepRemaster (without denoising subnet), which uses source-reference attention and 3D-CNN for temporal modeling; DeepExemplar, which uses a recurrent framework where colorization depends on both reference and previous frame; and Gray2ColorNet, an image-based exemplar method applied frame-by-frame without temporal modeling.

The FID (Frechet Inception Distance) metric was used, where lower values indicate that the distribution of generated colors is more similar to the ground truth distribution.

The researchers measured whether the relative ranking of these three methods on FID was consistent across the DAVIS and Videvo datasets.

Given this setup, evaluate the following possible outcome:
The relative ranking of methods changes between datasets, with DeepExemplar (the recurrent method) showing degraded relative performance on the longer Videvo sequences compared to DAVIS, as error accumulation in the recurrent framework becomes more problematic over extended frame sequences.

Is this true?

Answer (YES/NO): NO